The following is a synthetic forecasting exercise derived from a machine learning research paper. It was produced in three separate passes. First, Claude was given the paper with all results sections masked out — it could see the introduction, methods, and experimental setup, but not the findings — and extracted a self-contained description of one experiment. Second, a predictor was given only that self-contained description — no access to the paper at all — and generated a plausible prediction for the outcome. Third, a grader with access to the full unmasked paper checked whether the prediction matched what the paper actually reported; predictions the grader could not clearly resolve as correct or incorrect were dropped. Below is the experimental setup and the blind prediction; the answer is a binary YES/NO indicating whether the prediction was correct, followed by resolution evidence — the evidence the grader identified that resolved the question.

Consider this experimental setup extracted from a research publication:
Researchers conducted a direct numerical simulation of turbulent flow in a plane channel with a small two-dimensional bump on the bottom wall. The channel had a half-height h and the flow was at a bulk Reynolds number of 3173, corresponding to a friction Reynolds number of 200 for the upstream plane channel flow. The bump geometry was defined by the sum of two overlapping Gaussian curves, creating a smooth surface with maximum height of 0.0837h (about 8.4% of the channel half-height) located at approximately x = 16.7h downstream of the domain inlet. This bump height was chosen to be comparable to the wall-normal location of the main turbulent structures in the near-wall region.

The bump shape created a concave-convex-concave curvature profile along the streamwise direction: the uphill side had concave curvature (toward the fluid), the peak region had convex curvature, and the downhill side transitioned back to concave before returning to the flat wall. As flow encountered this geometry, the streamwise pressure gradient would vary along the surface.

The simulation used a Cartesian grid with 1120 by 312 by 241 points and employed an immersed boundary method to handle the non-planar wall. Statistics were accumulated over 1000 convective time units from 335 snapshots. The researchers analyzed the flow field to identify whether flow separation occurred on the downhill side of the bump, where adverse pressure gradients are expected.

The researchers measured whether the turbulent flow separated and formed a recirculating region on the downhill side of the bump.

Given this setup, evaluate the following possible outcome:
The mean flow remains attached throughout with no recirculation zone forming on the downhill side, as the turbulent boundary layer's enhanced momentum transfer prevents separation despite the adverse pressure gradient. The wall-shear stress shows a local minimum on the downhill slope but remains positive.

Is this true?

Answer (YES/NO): NO